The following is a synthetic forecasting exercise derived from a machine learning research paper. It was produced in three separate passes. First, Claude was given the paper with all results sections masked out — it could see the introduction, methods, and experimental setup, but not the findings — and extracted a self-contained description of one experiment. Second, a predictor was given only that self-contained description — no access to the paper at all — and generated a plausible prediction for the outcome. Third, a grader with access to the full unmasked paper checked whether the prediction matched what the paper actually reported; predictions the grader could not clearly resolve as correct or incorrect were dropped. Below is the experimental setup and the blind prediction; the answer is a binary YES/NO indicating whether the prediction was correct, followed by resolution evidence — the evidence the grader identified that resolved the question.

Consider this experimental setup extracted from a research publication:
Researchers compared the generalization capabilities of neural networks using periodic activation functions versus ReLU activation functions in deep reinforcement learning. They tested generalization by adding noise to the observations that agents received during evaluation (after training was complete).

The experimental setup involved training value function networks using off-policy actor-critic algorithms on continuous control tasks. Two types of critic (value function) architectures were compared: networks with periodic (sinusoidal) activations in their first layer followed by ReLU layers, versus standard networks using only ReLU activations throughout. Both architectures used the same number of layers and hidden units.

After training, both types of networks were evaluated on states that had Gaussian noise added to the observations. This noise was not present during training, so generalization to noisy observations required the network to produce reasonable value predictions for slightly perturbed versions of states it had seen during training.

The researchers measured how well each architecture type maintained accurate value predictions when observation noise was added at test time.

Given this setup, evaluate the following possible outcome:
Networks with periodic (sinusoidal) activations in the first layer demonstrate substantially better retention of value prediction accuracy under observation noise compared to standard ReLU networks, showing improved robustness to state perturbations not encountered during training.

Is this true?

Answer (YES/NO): NO